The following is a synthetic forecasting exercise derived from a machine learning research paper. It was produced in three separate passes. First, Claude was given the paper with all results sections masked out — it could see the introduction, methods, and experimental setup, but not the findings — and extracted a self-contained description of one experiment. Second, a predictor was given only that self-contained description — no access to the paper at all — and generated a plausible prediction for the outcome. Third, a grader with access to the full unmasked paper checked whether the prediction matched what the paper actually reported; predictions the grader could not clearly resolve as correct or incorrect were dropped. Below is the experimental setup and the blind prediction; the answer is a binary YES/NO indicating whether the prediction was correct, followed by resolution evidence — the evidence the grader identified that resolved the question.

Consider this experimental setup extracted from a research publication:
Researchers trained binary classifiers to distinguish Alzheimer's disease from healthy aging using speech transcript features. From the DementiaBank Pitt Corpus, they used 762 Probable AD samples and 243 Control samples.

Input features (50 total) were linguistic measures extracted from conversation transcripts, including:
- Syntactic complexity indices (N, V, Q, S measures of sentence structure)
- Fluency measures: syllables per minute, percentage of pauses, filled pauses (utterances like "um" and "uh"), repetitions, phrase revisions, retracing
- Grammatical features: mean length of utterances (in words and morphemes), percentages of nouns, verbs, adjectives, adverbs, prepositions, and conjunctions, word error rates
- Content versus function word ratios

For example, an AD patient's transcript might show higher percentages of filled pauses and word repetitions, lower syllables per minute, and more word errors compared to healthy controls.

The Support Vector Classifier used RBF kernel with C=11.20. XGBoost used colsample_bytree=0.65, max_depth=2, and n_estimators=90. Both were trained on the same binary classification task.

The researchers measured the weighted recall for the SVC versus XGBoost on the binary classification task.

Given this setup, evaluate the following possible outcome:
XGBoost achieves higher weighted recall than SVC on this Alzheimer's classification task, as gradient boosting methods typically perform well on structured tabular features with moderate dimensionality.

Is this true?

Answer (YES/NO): NO